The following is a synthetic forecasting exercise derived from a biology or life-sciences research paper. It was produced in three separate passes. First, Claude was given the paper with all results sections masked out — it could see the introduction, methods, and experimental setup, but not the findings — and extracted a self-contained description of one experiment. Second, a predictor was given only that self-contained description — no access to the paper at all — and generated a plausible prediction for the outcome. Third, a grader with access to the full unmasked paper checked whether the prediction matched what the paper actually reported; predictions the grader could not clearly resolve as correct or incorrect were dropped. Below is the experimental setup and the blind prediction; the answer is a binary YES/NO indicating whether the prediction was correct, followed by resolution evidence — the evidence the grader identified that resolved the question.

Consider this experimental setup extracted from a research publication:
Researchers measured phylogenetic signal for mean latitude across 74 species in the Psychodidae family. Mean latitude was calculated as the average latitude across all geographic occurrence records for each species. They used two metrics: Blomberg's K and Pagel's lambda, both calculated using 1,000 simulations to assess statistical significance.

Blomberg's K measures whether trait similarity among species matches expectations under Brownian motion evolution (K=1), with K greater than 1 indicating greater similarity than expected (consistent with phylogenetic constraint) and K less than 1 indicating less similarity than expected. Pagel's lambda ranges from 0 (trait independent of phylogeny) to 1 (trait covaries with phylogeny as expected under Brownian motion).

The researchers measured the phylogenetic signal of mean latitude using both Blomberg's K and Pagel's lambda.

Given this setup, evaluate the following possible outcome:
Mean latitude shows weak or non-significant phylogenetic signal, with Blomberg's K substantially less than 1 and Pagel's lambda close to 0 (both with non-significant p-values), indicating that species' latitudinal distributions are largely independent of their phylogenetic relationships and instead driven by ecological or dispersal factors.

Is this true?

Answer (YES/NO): NO